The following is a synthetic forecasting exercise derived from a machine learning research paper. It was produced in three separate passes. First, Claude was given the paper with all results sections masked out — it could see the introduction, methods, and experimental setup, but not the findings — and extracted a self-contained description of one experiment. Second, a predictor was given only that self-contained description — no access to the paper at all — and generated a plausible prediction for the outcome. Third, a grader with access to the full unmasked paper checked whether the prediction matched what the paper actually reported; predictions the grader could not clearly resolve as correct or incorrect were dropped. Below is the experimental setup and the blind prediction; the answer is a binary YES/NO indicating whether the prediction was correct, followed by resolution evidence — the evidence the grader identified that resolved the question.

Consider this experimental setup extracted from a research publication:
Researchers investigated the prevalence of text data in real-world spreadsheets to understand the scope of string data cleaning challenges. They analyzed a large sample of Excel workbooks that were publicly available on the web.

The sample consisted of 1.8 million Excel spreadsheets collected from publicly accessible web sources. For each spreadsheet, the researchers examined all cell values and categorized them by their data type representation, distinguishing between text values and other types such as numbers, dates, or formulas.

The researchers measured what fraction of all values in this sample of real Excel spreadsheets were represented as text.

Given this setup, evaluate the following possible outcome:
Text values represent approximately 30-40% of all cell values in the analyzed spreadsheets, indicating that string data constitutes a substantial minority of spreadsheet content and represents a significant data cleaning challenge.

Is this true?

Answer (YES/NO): NO